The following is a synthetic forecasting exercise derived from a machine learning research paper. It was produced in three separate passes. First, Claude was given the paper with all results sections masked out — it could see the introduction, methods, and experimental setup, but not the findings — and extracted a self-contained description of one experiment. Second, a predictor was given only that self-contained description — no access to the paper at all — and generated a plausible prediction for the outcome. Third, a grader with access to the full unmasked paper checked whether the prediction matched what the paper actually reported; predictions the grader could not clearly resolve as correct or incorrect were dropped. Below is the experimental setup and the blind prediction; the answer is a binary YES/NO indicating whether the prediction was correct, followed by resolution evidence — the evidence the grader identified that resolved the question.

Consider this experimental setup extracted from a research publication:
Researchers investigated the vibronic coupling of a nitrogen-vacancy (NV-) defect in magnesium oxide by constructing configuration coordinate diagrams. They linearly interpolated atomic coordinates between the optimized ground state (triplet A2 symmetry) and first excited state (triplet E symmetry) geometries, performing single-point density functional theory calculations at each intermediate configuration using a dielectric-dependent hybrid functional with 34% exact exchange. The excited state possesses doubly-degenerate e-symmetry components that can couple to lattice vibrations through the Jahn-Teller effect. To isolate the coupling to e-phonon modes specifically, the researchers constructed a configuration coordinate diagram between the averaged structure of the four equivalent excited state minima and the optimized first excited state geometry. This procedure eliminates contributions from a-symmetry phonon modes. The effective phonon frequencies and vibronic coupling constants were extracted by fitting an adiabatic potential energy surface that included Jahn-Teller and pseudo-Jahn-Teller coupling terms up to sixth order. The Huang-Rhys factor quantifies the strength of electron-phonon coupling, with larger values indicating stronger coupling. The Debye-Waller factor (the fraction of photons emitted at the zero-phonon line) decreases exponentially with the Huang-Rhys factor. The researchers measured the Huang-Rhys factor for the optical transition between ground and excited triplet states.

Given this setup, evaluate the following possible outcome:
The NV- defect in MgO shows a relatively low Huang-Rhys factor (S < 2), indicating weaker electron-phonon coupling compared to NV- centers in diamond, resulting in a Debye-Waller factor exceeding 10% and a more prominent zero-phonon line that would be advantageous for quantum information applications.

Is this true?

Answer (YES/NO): NO